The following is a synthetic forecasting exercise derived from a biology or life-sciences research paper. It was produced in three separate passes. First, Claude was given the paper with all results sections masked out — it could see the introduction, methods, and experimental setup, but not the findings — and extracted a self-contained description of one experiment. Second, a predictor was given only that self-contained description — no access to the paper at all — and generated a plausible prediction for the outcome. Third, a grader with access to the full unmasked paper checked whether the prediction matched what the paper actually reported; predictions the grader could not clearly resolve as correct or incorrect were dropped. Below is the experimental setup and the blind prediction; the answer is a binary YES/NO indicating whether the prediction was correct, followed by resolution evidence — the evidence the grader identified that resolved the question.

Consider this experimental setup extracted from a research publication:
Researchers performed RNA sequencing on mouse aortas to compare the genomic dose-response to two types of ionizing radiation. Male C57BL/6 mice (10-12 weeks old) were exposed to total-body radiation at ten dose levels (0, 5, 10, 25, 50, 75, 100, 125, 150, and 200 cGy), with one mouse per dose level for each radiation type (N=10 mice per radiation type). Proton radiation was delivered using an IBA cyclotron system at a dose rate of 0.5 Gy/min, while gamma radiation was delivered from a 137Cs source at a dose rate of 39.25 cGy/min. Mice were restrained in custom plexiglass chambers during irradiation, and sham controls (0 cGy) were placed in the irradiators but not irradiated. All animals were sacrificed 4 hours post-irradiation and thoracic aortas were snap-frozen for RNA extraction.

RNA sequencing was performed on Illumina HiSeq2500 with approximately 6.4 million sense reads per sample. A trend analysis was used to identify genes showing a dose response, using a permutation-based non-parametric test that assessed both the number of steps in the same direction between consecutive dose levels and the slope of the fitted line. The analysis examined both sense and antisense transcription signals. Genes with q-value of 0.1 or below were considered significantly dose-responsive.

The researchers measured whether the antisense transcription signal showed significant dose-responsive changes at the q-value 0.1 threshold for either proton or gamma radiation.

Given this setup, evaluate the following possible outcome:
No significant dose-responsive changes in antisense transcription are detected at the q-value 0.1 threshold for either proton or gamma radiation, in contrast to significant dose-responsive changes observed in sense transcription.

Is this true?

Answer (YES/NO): YES